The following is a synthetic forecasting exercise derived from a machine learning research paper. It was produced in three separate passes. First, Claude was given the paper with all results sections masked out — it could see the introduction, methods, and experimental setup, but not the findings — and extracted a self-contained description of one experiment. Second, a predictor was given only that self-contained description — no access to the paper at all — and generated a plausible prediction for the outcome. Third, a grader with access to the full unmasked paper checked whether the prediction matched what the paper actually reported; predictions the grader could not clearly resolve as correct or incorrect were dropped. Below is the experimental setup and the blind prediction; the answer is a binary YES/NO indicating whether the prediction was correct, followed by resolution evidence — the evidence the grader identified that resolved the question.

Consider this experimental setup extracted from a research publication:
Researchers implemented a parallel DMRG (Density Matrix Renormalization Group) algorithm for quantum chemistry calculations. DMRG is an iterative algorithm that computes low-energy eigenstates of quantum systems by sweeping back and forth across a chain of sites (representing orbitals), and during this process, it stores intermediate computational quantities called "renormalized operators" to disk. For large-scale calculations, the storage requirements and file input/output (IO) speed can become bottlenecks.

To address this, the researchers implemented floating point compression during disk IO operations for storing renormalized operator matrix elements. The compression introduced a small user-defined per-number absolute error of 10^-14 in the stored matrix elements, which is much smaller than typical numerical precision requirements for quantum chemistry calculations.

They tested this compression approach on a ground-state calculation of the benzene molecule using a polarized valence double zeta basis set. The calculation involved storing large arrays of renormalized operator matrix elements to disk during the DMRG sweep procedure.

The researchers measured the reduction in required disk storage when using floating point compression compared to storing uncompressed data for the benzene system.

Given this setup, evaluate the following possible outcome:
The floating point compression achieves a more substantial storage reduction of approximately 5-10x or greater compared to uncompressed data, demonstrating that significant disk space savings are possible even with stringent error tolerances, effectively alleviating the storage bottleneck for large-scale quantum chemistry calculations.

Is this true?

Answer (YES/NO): NO